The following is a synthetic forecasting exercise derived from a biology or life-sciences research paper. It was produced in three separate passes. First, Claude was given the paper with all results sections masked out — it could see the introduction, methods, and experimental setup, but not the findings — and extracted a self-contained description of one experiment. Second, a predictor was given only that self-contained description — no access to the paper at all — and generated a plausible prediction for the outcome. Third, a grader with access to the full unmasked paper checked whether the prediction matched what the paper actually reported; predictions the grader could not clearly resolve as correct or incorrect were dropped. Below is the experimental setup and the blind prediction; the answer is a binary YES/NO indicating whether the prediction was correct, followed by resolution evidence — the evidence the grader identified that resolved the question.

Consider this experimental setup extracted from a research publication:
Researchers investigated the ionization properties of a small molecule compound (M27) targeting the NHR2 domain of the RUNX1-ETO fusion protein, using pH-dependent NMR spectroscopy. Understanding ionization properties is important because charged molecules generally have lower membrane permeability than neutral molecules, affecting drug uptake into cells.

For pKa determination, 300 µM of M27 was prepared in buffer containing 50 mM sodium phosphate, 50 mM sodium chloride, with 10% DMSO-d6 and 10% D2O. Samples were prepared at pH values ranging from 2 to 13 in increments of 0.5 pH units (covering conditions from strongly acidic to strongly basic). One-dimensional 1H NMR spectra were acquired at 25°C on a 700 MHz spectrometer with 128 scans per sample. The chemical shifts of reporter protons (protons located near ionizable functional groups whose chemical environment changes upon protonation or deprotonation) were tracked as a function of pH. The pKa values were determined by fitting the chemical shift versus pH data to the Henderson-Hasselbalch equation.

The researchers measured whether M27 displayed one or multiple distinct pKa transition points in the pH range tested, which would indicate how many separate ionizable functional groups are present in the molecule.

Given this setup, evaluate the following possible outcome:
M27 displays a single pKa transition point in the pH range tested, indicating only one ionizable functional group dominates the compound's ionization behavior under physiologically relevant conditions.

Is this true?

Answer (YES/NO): YES